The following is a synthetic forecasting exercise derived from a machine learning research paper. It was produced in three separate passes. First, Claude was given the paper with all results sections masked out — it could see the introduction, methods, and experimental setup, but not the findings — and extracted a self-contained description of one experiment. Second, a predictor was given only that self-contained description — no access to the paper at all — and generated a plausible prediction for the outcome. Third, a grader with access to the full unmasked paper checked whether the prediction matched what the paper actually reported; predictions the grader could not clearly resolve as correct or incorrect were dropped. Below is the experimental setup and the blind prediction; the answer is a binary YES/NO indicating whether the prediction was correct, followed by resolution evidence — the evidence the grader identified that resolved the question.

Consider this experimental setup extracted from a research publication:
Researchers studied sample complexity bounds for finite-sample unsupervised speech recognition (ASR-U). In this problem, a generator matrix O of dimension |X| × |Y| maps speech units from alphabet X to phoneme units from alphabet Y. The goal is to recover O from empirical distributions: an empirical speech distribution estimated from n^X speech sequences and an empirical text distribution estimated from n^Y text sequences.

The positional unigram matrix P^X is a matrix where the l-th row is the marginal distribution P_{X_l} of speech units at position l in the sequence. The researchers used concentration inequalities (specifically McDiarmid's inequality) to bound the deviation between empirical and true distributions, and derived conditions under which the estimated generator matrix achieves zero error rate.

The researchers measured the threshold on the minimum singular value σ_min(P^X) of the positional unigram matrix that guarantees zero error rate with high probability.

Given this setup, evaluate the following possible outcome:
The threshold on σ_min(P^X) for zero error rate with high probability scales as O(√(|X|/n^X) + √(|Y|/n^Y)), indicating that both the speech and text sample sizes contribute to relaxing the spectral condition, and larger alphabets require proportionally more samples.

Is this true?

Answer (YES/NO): NO